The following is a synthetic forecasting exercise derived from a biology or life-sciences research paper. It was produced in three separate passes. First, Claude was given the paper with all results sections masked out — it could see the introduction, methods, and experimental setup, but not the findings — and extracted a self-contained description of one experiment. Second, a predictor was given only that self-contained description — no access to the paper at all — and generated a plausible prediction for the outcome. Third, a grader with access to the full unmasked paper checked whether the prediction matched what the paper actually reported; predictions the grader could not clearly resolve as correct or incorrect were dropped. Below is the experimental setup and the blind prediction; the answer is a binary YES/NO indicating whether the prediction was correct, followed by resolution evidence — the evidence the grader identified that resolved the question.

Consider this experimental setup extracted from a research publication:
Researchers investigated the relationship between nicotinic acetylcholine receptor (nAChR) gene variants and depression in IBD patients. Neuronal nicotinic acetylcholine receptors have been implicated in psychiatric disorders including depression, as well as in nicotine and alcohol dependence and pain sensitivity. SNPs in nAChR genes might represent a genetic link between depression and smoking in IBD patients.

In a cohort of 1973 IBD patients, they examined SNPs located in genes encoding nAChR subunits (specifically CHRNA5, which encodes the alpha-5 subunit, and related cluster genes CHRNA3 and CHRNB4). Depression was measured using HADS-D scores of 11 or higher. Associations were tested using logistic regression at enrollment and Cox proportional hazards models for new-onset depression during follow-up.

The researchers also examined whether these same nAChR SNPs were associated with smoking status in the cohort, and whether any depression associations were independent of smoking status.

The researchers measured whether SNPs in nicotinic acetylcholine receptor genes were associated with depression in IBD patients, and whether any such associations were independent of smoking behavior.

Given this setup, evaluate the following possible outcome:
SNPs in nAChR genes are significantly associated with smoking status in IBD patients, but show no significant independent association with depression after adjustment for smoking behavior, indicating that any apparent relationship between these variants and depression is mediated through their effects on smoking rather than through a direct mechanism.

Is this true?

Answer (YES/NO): NO